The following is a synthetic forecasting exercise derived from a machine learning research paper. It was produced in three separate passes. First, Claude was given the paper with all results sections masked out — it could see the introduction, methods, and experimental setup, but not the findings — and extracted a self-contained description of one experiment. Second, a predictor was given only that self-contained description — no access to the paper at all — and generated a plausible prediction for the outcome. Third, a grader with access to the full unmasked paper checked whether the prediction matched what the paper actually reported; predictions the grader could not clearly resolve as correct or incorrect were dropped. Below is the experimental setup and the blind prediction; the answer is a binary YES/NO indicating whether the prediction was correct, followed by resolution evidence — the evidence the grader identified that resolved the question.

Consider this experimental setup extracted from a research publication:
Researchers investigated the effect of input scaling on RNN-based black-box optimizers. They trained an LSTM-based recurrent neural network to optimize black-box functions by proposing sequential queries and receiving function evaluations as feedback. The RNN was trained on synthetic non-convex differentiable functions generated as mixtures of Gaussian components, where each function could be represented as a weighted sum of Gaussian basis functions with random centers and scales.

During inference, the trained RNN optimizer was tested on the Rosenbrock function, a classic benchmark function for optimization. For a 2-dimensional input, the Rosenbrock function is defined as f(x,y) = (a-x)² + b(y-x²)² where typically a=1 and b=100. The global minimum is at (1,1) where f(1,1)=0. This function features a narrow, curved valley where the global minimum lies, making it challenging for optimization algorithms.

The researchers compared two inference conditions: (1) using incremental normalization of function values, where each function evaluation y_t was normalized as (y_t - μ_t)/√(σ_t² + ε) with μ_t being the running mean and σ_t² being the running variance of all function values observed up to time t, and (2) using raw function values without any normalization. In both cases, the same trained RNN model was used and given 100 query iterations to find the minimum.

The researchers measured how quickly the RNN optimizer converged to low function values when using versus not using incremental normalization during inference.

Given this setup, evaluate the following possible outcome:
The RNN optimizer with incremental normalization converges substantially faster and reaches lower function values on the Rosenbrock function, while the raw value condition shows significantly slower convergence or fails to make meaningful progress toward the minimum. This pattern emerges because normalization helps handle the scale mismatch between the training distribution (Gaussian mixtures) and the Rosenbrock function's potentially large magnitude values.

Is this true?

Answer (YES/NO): YES